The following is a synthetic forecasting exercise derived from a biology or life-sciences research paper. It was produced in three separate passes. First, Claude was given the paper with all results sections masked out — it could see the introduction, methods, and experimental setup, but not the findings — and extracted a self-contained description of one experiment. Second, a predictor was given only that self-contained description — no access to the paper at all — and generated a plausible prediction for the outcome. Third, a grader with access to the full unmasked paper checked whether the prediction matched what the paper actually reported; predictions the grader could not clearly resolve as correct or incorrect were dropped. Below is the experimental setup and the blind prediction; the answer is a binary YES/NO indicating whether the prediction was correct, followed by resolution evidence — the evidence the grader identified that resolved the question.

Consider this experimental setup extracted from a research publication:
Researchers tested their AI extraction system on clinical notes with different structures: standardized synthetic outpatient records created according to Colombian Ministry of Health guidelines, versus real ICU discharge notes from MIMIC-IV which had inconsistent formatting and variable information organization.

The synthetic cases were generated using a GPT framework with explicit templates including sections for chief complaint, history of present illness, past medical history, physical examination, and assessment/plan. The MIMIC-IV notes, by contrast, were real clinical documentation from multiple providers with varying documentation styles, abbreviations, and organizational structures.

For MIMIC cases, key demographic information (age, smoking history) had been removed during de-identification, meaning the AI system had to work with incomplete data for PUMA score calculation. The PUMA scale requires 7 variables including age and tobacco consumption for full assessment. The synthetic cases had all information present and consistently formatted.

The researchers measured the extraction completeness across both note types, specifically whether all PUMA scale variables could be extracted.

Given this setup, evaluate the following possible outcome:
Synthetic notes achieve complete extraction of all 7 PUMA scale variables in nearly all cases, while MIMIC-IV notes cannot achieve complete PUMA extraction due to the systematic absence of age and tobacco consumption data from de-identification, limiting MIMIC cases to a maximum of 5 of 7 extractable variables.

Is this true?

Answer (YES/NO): YES